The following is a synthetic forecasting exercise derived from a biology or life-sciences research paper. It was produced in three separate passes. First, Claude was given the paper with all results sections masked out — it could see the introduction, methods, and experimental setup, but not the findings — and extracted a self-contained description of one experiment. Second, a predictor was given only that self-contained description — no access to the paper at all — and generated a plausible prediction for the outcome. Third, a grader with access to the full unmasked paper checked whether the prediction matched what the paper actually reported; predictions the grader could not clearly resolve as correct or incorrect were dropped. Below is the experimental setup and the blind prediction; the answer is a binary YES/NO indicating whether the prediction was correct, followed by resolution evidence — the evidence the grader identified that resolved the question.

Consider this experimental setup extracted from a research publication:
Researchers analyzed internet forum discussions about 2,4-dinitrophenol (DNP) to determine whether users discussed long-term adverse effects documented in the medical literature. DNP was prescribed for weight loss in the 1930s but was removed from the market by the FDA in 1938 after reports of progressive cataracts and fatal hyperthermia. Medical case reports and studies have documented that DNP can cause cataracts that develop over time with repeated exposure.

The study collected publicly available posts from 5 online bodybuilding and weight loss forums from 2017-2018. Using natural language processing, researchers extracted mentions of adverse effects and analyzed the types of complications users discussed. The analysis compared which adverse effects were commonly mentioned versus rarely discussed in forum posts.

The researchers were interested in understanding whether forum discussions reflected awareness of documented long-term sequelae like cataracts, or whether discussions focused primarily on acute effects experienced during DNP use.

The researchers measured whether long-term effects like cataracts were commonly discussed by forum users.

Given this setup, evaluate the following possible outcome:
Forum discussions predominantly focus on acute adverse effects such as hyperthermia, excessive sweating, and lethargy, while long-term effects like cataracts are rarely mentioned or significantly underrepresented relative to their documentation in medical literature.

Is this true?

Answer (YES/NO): YES